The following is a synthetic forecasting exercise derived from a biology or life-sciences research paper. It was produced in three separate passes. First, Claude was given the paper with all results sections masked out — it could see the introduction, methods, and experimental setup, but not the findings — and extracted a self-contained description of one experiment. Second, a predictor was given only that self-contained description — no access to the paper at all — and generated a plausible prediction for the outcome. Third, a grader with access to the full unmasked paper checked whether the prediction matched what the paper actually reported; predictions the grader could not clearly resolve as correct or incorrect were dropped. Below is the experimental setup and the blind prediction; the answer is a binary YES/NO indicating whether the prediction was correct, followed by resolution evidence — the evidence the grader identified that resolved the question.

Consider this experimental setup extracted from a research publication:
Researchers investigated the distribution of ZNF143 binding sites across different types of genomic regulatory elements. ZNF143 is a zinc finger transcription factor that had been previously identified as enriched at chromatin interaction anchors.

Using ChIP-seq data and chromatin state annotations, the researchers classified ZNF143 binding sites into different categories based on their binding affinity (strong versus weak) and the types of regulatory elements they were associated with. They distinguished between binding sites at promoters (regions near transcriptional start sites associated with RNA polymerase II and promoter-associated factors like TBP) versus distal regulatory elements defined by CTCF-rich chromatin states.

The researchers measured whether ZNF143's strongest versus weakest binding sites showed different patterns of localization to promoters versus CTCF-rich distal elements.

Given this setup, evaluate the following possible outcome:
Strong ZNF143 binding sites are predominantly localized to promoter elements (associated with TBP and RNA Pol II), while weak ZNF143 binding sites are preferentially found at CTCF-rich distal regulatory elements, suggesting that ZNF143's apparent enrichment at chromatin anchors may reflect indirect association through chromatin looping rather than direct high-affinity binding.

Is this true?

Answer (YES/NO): YES